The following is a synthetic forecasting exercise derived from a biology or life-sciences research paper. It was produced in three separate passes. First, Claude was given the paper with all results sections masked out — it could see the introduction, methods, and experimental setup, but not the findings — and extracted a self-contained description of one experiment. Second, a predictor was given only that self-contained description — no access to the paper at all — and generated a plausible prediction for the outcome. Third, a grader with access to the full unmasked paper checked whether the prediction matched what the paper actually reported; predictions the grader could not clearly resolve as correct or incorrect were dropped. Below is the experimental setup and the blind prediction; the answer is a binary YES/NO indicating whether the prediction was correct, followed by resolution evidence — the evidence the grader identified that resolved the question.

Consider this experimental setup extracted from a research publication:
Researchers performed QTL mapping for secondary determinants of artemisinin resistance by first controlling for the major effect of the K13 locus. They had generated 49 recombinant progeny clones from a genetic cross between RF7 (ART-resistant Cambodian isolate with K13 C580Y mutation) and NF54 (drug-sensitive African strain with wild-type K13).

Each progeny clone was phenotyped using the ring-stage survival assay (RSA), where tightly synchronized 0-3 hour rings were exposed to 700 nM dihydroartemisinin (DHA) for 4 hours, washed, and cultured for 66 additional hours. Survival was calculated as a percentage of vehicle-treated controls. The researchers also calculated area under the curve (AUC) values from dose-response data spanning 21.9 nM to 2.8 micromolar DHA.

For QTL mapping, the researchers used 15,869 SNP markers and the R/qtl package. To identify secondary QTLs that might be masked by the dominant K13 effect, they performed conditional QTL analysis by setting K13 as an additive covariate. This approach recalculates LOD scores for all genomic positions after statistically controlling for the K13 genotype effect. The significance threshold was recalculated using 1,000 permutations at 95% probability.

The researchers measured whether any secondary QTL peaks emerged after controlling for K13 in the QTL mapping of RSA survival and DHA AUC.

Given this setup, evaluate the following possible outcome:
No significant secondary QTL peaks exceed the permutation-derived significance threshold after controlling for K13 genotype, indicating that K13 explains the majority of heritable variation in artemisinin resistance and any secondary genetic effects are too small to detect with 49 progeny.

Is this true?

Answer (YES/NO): NO